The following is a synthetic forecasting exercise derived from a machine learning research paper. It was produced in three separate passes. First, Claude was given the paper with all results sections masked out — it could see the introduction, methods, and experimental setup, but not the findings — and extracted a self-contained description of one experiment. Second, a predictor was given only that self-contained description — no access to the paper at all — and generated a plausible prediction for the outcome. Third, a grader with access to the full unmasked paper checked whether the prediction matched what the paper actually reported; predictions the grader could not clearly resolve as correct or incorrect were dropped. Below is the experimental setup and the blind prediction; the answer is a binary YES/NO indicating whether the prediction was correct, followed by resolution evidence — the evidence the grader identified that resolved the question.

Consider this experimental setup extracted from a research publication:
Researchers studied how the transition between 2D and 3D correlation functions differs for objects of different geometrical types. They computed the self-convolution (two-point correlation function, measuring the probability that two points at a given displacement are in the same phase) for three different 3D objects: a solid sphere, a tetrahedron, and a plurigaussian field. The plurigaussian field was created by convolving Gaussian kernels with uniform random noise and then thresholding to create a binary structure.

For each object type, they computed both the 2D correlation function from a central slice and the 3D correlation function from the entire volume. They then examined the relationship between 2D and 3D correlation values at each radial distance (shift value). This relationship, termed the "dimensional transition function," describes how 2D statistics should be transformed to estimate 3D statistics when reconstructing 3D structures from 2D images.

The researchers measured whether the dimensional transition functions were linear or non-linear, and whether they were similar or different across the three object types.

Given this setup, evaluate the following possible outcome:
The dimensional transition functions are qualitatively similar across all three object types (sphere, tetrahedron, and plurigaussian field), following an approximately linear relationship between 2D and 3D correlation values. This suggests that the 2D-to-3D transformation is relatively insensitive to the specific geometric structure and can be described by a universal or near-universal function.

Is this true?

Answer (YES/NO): NO